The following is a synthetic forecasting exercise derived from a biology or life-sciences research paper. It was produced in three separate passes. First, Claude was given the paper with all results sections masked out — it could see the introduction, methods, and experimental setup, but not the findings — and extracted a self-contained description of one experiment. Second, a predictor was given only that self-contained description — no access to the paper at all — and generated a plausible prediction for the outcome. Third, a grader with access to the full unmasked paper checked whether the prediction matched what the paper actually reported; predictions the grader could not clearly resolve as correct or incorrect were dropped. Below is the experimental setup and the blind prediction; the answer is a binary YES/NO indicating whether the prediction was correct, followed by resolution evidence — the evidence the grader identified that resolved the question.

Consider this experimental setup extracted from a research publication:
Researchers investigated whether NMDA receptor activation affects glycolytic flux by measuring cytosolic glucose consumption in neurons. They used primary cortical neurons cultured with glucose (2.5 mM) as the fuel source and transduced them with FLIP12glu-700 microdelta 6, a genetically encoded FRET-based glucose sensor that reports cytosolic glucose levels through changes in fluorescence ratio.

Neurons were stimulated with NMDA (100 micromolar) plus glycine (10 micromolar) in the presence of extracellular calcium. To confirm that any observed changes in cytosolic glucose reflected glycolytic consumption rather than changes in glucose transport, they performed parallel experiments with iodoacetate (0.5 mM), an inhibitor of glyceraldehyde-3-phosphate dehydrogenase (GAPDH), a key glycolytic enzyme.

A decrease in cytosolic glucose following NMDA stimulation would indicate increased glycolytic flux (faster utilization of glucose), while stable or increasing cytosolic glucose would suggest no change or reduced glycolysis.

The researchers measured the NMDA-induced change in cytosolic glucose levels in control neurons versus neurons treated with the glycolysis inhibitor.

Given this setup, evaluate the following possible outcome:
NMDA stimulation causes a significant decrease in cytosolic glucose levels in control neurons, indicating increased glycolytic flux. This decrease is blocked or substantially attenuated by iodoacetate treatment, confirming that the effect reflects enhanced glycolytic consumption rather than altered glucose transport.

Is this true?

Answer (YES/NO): NO